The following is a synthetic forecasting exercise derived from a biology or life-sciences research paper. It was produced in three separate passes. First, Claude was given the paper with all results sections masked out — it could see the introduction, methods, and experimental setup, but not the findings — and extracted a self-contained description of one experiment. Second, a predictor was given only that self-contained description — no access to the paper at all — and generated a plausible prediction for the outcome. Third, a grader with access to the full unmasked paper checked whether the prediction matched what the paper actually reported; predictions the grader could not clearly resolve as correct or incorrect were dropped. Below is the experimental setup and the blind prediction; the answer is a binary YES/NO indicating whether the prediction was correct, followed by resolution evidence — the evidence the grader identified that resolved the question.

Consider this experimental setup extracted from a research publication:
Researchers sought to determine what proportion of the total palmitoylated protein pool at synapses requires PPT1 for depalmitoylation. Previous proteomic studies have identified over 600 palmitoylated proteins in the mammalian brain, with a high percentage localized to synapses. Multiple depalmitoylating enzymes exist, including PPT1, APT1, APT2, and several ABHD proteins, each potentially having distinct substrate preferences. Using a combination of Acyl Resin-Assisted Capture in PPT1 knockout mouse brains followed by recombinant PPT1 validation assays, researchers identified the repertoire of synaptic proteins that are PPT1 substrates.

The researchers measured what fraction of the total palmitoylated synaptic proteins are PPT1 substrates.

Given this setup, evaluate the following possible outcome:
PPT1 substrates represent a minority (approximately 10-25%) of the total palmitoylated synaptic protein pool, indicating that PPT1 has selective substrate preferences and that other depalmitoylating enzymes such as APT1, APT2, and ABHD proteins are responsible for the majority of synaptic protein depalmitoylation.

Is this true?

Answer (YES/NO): YES